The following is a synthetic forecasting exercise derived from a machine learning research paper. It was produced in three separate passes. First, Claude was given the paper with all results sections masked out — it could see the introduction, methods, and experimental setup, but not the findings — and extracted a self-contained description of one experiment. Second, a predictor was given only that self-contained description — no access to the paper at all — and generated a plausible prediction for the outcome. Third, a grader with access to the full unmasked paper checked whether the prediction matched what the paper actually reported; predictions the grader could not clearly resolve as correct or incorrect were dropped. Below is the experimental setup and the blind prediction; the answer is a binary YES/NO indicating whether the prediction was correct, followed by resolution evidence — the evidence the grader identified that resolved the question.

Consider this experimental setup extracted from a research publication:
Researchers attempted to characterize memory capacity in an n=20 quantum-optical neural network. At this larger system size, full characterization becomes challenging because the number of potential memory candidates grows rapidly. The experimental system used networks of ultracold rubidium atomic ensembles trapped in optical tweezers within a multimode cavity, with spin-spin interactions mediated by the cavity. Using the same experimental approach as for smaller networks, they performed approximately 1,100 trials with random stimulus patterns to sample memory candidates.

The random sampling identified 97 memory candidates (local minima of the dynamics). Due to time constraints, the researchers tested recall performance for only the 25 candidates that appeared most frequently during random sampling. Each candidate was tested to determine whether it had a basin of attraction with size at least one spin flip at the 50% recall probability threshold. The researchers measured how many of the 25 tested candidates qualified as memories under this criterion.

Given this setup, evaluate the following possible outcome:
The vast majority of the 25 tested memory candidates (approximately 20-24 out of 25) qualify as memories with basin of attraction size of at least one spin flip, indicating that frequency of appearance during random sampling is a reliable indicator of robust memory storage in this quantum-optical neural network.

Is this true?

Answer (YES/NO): NO